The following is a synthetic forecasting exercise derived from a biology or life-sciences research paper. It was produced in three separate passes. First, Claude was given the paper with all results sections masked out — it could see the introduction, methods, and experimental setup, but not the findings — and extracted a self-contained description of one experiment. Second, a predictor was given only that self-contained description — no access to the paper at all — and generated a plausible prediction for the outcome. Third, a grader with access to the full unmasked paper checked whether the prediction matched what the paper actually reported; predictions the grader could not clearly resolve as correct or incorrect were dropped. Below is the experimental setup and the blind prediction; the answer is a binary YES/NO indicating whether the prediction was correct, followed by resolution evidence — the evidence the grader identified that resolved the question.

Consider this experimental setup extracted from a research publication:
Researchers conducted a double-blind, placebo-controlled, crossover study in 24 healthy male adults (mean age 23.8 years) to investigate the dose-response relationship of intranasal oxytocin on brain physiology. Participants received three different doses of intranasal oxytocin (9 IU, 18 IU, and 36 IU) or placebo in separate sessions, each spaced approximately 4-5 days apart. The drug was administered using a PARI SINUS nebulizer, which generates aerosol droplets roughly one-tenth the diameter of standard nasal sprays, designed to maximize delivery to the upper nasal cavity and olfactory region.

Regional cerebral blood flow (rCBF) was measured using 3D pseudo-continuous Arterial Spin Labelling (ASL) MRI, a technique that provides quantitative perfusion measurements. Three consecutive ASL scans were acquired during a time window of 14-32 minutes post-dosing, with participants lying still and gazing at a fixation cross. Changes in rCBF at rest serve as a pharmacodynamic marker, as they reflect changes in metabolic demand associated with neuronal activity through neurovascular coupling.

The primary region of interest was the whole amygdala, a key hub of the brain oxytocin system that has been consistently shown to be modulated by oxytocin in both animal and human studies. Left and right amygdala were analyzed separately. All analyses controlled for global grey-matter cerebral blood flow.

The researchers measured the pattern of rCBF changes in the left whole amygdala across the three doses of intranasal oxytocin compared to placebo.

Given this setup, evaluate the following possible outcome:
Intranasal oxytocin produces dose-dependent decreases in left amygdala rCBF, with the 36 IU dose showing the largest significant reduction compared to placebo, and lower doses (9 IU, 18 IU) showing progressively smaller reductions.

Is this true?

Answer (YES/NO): NO